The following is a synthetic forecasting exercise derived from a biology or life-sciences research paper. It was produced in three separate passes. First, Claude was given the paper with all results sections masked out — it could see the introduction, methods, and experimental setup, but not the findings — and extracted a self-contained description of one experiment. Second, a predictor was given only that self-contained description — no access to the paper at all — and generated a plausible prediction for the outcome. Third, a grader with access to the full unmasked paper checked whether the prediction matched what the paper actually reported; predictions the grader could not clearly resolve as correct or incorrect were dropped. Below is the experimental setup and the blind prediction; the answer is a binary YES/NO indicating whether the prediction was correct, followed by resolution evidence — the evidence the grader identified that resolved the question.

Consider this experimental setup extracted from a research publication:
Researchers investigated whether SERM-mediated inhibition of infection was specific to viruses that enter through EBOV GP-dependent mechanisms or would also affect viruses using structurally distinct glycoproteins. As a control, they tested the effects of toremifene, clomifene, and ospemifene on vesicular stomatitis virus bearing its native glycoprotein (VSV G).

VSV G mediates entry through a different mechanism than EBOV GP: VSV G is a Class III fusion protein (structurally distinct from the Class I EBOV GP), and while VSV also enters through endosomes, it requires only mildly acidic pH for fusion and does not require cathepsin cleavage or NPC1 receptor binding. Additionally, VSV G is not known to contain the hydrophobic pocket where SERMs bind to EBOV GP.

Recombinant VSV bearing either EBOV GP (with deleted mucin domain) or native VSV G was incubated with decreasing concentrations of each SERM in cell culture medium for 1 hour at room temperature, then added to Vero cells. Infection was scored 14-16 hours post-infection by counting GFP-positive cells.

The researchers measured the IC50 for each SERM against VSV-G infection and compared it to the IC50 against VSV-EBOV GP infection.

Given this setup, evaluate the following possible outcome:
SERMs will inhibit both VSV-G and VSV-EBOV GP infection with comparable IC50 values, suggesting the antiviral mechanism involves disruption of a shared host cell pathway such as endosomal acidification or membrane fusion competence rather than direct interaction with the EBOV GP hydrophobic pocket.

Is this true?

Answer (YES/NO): NO